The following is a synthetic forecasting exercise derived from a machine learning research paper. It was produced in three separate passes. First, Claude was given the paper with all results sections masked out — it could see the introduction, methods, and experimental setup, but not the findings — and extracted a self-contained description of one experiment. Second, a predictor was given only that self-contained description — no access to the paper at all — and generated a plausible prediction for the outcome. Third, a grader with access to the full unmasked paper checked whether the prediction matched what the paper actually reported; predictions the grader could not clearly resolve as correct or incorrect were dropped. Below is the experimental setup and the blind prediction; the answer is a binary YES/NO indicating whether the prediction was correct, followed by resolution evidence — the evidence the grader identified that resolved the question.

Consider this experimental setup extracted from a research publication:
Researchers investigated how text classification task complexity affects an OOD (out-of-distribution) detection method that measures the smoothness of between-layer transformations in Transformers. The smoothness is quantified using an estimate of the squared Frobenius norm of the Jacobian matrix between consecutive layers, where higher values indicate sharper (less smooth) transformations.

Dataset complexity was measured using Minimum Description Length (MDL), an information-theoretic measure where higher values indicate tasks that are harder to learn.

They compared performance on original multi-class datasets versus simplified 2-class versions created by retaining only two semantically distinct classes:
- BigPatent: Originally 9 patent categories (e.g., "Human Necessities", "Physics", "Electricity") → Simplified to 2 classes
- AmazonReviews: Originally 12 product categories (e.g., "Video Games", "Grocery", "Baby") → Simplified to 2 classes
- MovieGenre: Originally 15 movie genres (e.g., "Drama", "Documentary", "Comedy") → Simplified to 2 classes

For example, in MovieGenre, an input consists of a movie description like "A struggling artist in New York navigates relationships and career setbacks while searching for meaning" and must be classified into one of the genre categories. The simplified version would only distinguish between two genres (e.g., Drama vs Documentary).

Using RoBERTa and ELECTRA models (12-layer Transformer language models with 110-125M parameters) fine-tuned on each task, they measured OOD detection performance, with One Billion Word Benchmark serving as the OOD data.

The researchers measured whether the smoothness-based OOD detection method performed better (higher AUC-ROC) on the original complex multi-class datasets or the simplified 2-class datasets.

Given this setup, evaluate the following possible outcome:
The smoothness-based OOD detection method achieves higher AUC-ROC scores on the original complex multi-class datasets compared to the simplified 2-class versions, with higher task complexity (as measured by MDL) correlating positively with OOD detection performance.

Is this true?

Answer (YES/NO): YES